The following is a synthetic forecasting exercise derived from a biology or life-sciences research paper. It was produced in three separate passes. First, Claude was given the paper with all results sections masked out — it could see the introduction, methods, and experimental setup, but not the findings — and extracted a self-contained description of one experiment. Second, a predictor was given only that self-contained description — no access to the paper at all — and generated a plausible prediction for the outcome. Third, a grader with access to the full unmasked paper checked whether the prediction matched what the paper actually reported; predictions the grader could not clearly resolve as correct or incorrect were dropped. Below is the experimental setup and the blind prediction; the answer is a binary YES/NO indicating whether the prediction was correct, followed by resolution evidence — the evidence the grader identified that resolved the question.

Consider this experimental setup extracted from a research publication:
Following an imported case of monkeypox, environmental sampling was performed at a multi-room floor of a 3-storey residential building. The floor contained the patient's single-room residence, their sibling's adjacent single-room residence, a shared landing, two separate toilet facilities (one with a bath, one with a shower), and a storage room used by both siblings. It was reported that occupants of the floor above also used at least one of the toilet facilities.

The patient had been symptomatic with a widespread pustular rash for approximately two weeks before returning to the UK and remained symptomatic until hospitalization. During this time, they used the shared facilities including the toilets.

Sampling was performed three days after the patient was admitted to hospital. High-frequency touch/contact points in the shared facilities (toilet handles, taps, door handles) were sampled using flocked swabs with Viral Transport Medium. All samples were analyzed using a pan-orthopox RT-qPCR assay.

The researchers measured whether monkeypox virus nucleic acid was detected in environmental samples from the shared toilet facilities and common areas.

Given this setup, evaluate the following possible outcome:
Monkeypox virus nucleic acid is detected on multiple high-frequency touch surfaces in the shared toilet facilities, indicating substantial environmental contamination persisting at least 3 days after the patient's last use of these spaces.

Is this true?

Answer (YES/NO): YES